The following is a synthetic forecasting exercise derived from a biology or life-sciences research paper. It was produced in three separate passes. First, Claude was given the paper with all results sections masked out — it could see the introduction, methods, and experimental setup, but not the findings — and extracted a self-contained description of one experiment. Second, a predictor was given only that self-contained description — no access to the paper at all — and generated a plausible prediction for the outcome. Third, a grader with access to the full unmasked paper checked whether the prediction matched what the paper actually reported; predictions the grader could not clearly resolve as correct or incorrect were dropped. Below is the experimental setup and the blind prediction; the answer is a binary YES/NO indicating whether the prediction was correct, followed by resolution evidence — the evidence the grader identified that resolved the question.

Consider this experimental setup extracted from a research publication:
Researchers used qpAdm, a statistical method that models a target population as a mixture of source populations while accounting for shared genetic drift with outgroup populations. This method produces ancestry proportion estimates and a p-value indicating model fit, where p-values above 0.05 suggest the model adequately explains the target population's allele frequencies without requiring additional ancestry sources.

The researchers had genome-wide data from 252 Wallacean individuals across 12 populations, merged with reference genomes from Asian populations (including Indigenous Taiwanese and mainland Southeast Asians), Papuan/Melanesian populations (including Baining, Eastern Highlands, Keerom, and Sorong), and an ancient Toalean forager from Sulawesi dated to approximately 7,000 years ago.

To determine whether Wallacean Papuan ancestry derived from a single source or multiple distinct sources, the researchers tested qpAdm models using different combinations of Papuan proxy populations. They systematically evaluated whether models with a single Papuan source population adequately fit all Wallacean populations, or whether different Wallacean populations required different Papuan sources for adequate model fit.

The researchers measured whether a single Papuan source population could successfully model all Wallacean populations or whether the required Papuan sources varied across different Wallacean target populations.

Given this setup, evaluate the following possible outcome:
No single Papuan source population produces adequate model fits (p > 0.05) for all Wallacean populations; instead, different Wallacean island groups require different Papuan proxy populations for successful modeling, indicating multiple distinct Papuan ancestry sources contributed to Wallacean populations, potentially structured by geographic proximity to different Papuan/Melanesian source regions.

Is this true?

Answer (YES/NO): YES